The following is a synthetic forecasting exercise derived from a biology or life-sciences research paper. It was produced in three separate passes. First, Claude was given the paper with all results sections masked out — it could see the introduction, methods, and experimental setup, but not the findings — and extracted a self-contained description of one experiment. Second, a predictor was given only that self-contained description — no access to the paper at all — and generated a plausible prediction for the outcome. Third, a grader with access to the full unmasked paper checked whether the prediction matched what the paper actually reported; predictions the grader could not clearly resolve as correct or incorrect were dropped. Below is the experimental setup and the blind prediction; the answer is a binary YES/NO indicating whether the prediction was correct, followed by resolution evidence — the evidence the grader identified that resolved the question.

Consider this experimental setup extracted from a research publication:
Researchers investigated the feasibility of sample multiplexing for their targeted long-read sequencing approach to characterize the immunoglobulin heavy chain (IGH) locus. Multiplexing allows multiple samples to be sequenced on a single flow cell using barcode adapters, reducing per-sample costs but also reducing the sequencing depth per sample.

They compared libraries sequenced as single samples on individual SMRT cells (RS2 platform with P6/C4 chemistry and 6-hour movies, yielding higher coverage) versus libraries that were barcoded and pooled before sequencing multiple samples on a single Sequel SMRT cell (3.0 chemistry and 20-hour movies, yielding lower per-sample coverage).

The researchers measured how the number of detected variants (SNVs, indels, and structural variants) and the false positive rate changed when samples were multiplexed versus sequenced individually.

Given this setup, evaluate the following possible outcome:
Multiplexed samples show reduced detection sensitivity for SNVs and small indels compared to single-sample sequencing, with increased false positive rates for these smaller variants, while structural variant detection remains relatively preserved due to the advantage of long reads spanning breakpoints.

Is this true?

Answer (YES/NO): NO